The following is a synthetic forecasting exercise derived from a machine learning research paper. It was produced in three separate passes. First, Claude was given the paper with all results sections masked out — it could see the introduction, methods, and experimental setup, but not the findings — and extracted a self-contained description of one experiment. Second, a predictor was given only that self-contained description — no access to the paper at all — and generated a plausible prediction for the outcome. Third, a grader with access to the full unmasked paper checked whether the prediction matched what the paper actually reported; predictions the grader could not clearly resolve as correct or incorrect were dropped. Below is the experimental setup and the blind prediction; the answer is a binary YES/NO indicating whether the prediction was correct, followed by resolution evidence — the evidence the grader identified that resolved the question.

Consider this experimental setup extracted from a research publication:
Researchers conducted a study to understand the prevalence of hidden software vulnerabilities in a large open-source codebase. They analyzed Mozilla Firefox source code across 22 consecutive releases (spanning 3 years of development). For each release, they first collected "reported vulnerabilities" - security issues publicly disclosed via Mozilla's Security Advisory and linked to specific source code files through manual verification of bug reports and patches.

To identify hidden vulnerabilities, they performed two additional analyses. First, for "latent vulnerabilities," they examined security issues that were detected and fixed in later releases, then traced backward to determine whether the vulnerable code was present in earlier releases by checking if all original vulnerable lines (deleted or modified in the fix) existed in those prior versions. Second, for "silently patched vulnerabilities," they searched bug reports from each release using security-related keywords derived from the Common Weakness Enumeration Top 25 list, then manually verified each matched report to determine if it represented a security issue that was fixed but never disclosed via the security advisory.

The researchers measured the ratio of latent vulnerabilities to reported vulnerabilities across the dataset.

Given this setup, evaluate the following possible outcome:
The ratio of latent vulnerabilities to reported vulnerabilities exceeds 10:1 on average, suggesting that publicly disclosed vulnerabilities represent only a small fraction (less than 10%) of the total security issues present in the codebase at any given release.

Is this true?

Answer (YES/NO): NO